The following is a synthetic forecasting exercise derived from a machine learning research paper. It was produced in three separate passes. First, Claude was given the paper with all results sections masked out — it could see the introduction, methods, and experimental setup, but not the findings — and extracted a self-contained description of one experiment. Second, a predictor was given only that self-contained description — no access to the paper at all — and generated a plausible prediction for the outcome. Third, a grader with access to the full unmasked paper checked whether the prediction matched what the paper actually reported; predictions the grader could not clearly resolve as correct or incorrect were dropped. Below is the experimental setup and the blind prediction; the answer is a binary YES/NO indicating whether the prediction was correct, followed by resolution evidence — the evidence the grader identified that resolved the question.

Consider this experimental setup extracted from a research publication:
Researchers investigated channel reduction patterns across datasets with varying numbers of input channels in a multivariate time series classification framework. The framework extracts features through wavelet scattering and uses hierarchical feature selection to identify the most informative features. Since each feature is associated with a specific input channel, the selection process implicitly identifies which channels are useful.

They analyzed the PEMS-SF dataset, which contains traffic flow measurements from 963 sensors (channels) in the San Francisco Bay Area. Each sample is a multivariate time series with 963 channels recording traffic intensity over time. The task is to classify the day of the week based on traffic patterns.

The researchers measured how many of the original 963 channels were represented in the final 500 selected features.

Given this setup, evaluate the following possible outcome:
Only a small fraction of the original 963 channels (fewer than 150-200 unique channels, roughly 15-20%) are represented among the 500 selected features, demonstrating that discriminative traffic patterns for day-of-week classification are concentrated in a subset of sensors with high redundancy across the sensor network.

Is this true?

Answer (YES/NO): NO